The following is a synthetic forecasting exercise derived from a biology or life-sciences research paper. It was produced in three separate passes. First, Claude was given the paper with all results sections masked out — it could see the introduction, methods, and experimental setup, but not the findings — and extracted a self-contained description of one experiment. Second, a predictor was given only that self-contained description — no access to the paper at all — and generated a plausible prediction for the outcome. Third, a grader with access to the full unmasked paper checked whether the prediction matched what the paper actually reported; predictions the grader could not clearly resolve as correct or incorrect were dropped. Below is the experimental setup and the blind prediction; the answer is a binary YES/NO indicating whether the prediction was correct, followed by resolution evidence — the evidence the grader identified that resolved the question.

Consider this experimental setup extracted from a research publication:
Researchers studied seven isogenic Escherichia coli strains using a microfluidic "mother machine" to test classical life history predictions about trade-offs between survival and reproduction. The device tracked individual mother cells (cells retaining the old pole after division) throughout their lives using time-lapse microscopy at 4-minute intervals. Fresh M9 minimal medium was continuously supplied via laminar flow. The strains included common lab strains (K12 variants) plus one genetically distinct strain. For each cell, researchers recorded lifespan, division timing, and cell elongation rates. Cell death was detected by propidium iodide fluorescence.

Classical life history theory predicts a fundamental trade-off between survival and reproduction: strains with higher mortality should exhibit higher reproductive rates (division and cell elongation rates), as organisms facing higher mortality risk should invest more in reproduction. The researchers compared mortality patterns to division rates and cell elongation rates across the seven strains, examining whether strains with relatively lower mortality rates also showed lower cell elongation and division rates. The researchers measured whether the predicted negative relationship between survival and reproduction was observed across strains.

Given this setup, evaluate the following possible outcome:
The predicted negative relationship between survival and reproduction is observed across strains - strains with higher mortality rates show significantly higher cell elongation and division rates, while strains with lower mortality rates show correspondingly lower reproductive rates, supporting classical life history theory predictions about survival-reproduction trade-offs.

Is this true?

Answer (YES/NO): NO